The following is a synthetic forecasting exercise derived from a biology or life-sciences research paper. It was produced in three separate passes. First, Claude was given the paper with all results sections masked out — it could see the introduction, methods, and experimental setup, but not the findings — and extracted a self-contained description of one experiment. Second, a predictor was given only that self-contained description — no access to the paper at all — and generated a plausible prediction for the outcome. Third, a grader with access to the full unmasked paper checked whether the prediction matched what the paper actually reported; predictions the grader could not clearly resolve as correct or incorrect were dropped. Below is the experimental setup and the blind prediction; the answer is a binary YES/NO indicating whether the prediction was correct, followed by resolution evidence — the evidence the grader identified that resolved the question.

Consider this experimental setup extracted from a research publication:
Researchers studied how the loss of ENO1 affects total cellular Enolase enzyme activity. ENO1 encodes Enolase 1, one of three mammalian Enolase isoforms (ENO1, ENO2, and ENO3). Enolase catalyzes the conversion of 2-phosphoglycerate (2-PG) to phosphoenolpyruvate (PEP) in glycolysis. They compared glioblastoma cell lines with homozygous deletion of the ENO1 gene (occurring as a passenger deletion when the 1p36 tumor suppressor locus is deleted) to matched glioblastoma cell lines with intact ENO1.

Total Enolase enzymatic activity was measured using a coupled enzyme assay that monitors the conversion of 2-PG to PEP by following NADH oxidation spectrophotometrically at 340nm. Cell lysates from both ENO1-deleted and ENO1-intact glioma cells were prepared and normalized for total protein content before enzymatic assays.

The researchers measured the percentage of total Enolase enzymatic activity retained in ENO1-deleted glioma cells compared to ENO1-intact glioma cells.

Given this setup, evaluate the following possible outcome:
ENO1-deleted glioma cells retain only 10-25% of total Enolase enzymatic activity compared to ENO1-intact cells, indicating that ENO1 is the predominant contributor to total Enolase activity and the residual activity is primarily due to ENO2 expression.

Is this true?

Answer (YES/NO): YES